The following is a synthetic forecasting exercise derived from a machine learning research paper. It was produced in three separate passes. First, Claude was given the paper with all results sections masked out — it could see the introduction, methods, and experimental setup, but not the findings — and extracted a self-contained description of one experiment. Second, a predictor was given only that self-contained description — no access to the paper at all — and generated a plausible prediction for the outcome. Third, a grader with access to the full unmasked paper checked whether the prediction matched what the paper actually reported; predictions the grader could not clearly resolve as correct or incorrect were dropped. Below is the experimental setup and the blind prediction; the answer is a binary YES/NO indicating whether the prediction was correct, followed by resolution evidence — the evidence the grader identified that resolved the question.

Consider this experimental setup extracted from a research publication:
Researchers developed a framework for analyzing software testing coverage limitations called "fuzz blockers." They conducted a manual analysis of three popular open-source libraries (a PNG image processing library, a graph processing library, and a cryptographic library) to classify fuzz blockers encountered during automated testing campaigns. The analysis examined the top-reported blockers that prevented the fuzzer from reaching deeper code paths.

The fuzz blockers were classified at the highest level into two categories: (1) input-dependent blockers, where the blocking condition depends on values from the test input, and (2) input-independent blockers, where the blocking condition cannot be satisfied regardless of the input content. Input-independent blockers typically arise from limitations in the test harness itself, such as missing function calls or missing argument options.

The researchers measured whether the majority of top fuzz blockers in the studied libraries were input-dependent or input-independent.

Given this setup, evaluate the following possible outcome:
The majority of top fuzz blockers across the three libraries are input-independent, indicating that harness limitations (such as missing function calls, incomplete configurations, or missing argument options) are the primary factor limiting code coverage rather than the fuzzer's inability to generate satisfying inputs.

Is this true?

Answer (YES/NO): YES